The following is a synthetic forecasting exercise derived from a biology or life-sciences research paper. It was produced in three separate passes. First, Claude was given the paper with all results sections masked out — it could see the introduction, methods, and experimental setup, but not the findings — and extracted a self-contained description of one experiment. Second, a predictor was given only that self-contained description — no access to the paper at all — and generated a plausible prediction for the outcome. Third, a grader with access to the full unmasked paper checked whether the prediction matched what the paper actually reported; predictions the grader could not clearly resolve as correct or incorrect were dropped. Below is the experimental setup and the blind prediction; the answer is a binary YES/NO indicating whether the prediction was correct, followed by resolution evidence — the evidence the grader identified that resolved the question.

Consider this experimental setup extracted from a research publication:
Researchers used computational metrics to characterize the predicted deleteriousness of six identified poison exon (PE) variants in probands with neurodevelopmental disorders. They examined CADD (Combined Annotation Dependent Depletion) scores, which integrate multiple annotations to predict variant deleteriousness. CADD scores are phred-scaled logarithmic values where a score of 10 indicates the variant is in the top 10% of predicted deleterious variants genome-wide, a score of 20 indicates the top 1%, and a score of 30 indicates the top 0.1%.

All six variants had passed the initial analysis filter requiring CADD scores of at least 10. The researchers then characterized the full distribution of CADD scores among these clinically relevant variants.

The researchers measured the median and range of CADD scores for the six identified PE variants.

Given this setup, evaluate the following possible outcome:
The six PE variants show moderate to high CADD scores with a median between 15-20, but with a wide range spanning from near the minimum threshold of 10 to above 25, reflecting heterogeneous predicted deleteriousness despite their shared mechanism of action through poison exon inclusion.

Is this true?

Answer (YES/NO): NO